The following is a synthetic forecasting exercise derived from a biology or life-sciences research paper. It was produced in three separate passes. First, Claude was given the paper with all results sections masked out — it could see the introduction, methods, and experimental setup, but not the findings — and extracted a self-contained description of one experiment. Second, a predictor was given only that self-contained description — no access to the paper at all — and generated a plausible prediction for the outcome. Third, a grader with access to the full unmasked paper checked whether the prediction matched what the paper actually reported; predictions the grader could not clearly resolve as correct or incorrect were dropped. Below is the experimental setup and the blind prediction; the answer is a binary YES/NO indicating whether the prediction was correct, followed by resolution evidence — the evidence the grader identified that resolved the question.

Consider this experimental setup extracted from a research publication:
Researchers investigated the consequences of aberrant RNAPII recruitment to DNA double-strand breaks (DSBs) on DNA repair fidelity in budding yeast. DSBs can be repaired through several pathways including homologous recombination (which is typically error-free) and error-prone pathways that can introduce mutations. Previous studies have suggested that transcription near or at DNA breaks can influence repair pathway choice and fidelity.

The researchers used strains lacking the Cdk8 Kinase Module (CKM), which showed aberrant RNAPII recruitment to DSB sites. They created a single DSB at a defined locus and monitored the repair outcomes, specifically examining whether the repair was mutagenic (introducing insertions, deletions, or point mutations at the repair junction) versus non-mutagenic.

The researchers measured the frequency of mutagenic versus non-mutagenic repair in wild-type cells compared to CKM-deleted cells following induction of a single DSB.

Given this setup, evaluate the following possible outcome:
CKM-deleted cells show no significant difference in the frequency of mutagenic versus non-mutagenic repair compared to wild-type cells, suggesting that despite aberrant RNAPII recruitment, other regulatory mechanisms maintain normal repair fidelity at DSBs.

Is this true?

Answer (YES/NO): YES